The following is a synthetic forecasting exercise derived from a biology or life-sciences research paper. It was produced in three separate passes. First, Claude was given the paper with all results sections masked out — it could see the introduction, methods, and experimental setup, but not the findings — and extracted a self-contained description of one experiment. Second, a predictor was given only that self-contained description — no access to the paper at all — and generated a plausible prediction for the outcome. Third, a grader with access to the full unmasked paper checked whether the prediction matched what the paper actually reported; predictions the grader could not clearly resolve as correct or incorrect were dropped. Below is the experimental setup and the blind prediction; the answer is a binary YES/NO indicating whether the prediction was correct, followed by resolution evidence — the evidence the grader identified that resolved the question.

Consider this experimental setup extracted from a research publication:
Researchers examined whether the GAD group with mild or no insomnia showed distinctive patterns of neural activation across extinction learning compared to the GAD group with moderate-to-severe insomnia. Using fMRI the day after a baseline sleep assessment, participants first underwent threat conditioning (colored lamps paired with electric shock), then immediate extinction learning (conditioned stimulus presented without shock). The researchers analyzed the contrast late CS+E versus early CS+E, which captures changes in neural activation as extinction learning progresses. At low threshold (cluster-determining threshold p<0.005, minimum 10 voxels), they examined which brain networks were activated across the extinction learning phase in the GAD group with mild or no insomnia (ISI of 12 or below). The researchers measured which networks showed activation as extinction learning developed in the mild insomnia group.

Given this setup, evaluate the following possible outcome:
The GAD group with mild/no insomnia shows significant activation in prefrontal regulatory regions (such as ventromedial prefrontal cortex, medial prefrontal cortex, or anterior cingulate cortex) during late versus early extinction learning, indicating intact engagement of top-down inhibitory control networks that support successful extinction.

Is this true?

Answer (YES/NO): YES